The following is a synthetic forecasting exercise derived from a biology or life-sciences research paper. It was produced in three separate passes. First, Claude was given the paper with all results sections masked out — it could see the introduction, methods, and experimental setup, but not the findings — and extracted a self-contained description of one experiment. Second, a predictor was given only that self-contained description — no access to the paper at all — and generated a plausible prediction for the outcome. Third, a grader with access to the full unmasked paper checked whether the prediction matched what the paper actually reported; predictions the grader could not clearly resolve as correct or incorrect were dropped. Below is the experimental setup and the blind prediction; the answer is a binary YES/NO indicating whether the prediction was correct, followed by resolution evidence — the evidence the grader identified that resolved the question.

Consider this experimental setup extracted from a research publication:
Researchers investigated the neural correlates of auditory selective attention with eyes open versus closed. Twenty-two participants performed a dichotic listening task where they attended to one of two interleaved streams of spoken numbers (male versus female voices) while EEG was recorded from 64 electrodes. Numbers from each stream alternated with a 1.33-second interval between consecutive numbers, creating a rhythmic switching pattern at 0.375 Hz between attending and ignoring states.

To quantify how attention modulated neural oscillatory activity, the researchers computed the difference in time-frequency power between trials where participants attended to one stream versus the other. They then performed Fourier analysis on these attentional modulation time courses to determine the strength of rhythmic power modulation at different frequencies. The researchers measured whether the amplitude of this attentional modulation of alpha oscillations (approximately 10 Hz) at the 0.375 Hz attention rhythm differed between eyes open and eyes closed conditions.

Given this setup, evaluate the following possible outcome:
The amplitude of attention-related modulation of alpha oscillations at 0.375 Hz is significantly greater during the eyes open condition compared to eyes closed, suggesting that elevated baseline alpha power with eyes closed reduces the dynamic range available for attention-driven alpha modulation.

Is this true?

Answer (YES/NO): NO